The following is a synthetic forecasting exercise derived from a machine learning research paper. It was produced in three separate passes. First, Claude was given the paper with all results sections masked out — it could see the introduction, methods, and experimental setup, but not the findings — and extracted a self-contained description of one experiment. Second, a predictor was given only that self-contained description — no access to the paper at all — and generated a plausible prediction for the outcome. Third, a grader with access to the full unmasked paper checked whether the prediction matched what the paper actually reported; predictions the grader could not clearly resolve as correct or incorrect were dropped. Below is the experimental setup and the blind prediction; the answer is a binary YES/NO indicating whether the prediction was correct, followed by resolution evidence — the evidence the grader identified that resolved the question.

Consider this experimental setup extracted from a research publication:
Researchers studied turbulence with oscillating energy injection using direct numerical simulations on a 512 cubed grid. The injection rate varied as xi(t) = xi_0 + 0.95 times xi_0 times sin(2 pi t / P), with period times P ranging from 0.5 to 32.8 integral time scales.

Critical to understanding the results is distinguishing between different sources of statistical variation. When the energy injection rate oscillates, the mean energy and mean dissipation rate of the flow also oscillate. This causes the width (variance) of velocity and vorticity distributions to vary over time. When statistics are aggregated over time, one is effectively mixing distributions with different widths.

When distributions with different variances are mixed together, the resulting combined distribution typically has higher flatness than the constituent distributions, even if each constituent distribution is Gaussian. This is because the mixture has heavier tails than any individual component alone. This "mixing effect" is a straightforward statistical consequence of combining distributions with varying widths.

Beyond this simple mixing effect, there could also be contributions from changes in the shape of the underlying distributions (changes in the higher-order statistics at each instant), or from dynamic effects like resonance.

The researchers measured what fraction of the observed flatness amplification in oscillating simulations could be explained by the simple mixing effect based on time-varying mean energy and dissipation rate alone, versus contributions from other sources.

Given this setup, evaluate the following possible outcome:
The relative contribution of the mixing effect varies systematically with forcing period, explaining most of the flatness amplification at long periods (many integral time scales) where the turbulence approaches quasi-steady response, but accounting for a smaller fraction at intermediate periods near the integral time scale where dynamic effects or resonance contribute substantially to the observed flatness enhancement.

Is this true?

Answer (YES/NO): YES